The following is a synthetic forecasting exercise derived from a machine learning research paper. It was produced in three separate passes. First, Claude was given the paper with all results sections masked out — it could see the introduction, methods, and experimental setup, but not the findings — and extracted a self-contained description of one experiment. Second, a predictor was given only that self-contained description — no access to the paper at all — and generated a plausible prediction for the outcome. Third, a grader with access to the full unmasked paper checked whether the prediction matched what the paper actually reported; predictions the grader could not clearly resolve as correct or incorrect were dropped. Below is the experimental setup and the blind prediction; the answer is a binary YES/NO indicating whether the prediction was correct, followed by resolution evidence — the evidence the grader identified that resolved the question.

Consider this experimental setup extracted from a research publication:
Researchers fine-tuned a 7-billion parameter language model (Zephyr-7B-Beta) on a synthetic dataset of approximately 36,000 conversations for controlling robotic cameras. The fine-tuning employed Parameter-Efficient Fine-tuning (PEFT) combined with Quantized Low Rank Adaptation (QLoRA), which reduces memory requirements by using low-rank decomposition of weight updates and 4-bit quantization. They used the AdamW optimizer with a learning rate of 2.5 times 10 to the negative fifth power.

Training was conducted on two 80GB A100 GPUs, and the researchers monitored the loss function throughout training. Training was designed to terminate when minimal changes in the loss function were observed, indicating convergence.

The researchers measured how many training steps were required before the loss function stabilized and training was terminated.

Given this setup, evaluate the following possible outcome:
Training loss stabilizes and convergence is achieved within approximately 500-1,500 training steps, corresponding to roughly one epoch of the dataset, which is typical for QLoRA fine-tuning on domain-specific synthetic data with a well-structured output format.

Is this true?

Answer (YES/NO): YES